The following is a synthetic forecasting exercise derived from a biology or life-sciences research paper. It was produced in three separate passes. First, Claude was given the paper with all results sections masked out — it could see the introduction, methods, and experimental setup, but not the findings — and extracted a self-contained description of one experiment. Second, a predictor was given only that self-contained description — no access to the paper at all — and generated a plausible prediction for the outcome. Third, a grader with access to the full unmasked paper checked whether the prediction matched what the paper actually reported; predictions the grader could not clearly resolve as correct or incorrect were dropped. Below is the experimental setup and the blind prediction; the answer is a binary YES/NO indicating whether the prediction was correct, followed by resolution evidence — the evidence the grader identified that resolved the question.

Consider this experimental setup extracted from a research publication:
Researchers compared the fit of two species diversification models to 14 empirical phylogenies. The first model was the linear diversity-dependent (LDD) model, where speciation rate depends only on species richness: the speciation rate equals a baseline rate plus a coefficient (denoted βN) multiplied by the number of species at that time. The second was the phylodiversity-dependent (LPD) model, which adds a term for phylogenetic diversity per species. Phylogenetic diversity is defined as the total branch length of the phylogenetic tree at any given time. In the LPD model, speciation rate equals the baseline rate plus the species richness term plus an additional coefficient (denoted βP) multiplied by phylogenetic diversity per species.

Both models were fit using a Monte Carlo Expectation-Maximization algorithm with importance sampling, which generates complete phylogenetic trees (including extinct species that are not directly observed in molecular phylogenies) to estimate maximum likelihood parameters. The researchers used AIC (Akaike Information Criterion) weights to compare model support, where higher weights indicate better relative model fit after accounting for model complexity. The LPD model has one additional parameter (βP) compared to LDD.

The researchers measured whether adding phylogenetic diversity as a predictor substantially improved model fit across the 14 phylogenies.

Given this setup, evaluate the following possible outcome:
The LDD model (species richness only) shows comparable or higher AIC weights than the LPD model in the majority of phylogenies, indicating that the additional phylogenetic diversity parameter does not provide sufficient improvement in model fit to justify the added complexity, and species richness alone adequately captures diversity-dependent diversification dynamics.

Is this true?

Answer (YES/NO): YES